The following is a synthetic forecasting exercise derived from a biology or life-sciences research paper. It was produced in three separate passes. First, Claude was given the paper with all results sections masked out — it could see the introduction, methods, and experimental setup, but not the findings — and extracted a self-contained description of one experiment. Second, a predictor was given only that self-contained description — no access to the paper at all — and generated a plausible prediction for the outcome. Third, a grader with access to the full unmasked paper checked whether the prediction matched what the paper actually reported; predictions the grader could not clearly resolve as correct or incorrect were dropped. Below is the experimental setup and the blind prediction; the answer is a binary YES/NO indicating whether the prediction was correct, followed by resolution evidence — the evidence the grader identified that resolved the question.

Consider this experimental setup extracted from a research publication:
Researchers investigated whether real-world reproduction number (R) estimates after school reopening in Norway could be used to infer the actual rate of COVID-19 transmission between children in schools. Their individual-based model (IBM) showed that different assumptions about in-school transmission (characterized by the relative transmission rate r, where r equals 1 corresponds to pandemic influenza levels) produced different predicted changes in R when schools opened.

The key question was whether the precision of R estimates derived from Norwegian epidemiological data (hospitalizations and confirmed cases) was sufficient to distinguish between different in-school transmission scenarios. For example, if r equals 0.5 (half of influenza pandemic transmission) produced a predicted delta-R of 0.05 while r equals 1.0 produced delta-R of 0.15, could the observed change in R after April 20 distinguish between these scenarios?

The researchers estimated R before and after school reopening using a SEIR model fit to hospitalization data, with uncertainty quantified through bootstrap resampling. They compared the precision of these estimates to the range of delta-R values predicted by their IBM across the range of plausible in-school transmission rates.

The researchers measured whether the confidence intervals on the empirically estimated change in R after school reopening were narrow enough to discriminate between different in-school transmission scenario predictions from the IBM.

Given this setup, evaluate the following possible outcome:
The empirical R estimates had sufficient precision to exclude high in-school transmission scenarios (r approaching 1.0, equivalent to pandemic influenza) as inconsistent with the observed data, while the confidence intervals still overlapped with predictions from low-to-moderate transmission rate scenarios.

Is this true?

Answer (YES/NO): NO